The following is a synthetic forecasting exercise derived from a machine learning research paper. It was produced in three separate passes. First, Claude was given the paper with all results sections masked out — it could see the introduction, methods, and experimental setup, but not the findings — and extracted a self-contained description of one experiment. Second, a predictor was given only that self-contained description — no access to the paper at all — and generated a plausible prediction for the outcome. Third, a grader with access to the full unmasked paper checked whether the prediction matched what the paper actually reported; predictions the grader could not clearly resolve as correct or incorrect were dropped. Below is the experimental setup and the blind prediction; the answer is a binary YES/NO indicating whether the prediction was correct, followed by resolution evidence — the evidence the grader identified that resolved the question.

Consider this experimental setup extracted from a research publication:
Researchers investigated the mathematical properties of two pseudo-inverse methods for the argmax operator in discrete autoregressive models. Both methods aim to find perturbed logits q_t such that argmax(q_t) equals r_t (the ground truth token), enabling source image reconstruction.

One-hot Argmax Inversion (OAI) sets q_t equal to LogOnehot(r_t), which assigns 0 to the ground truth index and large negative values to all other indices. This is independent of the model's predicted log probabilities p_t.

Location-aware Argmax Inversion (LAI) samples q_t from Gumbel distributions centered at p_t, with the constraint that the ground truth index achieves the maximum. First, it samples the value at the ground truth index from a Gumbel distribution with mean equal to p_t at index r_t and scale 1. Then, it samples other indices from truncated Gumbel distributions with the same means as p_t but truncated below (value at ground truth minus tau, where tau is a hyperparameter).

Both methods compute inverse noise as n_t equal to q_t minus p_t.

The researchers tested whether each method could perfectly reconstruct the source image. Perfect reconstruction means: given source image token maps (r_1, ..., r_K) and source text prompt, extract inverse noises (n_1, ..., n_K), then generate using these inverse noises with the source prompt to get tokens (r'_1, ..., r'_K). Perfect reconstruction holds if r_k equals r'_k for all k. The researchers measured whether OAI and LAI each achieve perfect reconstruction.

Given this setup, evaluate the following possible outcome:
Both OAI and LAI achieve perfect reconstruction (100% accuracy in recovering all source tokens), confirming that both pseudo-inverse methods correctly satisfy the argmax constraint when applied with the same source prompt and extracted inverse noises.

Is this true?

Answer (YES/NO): YES